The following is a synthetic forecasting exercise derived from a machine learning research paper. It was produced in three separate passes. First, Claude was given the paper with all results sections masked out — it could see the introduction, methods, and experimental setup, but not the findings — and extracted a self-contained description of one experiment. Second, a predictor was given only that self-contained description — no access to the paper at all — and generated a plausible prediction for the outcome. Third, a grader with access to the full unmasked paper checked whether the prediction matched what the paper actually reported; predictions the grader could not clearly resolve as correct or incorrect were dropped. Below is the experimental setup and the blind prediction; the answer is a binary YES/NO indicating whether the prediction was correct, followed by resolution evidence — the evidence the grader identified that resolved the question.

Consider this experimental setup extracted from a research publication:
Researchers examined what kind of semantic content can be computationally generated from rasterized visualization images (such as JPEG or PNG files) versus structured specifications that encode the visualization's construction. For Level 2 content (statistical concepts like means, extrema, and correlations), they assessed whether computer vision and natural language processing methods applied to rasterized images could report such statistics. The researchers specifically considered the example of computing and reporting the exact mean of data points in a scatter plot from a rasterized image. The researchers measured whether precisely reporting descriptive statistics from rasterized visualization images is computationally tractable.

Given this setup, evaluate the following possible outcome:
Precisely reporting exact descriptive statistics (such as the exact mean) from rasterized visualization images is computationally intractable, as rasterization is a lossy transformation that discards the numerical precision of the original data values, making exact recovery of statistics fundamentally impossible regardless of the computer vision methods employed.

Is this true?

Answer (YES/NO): NO